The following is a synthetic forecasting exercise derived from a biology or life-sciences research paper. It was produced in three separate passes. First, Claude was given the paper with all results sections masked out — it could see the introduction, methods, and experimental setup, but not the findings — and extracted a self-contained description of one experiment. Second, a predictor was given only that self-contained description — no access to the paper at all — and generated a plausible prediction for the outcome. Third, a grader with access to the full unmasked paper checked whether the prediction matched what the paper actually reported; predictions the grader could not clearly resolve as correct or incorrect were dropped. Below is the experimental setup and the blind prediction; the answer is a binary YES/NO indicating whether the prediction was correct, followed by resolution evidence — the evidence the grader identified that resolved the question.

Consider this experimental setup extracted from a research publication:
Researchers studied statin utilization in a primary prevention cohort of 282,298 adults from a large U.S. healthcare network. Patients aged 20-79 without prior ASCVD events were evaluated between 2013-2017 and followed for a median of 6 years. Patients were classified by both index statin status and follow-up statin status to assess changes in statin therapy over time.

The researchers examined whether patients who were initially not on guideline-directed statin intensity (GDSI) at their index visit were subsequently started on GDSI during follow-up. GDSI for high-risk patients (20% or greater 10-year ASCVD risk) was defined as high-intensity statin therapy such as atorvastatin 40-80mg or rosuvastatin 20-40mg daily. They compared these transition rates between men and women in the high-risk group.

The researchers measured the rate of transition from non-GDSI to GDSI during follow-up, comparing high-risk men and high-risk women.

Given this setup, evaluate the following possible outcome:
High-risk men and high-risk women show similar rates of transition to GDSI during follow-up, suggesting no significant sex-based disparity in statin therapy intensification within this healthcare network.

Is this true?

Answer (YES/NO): NO